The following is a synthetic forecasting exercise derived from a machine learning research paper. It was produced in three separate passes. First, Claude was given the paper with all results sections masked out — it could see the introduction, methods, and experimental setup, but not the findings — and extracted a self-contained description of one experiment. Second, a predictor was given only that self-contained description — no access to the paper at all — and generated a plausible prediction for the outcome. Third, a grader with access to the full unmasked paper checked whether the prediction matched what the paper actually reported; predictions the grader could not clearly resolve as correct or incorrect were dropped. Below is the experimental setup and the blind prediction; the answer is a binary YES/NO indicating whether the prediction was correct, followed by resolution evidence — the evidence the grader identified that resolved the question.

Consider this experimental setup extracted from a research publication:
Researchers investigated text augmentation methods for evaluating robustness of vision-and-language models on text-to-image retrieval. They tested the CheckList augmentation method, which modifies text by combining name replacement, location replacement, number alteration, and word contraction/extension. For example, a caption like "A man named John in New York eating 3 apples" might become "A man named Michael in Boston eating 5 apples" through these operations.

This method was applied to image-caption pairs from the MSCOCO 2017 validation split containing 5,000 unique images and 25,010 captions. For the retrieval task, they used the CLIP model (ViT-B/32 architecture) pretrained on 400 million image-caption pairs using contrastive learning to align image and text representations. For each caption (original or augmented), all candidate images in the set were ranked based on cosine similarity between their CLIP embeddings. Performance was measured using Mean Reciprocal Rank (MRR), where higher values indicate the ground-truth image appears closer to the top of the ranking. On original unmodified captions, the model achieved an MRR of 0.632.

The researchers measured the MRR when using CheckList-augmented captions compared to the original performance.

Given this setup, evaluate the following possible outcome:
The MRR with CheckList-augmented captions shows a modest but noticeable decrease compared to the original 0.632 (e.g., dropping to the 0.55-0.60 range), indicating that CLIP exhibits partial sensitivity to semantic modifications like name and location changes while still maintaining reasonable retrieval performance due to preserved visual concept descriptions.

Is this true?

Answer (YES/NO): NO